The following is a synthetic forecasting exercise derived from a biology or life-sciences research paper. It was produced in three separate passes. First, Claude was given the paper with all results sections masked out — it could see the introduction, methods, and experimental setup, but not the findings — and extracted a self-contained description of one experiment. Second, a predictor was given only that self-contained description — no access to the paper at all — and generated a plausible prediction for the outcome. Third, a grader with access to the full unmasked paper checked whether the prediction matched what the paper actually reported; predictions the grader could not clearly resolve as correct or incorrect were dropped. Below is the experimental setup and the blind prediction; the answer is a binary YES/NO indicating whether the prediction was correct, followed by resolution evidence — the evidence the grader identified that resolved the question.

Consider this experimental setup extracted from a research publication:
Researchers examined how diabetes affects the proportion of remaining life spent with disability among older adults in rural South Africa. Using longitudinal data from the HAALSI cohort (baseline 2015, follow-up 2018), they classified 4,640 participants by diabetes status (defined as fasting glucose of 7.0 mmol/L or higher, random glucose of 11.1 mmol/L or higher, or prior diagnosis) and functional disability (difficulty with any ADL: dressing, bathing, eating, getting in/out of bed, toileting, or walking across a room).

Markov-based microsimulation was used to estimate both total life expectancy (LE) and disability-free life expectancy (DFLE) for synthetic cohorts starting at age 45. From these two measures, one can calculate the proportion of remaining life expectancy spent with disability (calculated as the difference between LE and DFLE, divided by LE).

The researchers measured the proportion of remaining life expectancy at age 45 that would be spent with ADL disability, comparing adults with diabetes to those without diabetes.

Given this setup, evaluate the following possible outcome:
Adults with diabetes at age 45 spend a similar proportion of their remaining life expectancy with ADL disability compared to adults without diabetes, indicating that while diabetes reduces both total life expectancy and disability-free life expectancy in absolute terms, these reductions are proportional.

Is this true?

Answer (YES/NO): NO